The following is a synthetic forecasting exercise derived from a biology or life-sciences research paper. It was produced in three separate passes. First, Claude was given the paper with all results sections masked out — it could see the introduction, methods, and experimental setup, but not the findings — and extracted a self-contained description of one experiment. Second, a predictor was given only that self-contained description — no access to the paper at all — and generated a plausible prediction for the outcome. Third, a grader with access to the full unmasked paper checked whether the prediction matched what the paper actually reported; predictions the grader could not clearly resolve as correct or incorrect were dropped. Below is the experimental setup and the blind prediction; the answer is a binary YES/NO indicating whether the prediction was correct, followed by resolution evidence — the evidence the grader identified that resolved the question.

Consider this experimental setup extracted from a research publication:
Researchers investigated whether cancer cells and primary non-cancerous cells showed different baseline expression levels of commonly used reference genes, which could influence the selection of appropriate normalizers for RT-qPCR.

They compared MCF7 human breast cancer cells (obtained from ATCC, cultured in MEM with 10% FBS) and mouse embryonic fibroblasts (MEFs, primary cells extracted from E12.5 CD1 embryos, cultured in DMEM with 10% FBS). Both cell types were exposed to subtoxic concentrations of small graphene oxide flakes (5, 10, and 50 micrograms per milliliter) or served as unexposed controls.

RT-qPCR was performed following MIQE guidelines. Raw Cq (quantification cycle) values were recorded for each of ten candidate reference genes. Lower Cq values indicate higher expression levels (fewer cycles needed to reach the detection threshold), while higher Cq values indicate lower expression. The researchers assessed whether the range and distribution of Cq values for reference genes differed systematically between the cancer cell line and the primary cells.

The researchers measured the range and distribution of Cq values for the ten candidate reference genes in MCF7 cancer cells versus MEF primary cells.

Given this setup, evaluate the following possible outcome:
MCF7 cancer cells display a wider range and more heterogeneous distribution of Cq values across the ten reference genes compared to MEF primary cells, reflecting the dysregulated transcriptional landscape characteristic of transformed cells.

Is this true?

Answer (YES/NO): YES